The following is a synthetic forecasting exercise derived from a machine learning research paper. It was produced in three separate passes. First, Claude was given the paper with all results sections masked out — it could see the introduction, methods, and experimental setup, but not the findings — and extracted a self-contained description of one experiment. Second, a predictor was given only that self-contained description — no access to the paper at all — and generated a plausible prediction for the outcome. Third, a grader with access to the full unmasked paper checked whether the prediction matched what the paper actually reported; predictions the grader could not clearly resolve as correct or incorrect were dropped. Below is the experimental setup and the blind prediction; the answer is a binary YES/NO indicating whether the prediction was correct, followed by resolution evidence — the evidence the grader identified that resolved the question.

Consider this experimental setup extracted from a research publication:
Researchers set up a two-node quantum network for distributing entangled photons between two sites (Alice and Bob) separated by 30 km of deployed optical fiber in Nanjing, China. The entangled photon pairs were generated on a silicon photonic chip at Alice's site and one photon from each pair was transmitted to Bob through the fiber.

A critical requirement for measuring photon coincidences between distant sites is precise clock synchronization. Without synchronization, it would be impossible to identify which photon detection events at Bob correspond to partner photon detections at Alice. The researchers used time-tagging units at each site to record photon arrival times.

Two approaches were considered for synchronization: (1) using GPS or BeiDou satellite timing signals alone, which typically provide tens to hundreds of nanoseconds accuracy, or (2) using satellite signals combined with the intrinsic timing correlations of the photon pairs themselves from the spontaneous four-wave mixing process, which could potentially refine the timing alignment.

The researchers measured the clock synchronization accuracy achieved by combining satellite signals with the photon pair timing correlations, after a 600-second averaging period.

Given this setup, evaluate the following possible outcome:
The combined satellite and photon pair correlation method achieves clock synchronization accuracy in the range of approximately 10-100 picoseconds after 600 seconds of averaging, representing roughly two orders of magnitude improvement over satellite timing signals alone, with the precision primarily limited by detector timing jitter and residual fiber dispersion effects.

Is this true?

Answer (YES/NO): NO